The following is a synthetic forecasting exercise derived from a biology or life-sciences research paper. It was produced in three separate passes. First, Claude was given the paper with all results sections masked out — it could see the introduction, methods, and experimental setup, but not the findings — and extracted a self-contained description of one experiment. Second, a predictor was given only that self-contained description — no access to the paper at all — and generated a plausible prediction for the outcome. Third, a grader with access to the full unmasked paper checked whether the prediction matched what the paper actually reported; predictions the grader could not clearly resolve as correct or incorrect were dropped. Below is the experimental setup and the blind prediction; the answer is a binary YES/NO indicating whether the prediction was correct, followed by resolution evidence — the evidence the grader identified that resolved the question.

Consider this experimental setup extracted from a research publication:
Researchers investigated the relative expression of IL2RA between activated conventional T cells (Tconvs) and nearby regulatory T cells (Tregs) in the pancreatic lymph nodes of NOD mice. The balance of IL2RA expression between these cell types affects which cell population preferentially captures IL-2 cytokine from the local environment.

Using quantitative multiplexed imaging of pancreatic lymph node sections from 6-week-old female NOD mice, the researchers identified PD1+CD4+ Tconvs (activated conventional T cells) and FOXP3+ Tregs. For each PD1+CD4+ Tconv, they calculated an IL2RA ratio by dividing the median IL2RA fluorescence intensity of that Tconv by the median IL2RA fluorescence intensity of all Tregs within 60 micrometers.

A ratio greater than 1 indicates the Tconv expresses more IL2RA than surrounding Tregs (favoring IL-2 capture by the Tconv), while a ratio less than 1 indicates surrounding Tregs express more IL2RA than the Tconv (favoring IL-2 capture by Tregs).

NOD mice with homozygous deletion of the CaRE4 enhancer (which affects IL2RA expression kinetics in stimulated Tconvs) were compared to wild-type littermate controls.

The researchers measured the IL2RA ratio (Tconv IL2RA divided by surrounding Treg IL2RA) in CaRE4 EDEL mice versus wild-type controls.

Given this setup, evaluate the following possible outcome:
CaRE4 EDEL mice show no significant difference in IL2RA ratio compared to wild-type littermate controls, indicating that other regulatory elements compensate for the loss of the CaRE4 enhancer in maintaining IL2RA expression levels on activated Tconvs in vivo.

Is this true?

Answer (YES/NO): NO